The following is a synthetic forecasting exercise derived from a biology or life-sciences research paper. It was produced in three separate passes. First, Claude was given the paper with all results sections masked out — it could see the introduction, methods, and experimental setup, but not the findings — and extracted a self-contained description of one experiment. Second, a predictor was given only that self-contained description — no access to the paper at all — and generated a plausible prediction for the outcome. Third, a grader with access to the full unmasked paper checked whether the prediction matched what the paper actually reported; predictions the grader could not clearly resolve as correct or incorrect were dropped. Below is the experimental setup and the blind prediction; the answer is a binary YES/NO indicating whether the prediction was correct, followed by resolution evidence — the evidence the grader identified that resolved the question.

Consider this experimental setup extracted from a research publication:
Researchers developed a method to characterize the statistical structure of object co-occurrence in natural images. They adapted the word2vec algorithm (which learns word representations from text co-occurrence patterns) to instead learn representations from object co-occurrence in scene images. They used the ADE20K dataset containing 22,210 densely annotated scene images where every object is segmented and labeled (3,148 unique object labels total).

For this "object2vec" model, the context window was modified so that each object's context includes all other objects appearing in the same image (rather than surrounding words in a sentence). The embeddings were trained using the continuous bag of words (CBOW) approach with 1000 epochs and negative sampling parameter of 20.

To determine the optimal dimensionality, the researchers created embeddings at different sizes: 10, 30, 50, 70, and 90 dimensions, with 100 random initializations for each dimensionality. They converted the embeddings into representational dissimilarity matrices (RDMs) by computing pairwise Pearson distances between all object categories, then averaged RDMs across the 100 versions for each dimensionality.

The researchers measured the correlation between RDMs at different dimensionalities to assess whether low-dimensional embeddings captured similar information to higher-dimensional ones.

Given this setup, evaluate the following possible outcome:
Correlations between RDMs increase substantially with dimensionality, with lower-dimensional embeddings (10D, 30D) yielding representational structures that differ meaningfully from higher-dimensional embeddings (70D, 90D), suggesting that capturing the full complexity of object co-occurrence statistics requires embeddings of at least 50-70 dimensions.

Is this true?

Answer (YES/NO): NO